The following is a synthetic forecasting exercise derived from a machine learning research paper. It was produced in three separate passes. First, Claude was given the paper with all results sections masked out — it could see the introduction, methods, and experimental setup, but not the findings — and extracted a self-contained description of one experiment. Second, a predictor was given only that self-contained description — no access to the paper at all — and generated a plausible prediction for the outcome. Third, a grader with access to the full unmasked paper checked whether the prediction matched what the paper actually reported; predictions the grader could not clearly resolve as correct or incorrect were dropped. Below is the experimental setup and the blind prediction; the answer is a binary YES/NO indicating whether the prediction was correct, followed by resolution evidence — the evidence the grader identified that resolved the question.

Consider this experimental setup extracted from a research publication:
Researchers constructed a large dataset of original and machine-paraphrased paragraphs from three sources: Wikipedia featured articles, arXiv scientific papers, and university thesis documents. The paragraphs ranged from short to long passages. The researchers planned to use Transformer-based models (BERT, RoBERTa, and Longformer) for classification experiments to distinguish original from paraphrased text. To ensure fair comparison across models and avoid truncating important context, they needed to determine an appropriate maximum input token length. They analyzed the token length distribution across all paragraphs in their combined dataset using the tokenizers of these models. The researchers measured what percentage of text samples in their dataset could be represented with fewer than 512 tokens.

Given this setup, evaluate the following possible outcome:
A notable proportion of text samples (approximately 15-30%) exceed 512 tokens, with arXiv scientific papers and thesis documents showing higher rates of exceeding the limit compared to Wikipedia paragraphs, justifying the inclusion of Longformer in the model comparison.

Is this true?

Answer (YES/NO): NO